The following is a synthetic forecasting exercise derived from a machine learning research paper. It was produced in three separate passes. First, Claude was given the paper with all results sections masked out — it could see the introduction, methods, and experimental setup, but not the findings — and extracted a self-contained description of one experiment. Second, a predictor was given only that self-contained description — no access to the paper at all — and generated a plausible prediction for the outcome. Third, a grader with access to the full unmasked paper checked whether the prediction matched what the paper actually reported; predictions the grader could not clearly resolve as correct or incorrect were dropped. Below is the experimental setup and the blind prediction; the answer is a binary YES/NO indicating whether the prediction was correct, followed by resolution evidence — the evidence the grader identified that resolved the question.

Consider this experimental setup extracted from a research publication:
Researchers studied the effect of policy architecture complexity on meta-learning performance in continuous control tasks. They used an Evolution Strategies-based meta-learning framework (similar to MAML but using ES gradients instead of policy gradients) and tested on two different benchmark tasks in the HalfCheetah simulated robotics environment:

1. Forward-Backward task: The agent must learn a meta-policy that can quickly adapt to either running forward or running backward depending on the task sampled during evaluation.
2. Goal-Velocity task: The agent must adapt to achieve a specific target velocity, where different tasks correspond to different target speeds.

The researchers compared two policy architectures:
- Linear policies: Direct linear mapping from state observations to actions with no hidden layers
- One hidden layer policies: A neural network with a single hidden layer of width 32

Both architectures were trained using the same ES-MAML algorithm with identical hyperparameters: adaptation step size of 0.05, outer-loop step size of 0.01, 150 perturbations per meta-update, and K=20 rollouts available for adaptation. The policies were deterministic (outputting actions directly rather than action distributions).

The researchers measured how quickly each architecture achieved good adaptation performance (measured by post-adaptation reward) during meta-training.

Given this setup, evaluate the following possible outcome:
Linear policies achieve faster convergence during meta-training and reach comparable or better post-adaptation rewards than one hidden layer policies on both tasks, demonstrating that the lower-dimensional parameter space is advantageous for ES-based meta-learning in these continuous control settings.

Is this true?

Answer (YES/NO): YES